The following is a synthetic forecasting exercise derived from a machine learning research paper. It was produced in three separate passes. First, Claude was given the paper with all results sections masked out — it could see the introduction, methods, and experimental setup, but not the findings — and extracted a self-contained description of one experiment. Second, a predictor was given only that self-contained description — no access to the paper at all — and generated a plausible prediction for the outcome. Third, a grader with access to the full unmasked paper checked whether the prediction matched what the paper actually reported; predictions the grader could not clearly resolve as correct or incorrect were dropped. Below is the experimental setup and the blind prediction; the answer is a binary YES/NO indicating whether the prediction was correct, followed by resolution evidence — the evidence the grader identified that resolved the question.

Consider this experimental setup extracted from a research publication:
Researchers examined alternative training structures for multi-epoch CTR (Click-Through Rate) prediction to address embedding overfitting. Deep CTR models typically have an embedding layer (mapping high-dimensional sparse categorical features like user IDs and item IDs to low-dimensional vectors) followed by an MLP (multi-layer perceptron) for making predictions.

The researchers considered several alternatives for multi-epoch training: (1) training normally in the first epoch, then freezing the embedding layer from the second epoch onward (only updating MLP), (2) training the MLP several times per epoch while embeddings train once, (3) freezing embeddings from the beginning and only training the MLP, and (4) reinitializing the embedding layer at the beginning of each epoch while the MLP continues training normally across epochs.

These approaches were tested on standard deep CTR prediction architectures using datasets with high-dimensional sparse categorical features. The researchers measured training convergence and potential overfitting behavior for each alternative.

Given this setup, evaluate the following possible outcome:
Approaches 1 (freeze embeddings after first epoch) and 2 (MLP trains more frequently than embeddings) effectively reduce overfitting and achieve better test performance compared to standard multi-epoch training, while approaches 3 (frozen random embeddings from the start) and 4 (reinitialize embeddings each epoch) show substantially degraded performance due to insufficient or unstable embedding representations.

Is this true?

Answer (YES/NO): NO